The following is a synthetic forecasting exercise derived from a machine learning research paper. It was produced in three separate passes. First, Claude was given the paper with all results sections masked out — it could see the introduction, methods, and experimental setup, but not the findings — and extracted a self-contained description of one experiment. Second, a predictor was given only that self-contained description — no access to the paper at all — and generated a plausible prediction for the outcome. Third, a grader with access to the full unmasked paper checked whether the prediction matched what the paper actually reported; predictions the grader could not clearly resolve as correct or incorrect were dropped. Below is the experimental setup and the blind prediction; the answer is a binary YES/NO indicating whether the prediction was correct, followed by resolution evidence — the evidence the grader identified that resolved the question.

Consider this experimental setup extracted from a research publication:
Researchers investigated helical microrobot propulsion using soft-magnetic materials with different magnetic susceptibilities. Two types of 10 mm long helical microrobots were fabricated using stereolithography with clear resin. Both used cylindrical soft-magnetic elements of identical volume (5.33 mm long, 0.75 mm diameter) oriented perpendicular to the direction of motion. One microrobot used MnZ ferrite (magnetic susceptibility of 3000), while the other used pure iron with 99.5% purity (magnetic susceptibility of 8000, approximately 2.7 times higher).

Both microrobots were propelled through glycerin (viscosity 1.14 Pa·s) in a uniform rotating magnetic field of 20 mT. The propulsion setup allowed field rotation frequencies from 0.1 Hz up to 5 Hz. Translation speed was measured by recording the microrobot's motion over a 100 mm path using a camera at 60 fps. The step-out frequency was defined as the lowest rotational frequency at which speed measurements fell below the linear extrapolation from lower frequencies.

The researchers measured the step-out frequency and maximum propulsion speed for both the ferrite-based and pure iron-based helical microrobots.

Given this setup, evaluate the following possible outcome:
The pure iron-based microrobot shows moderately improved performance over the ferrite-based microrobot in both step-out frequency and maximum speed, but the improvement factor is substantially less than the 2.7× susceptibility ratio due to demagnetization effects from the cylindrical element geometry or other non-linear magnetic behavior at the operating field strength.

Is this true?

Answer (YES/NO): NO